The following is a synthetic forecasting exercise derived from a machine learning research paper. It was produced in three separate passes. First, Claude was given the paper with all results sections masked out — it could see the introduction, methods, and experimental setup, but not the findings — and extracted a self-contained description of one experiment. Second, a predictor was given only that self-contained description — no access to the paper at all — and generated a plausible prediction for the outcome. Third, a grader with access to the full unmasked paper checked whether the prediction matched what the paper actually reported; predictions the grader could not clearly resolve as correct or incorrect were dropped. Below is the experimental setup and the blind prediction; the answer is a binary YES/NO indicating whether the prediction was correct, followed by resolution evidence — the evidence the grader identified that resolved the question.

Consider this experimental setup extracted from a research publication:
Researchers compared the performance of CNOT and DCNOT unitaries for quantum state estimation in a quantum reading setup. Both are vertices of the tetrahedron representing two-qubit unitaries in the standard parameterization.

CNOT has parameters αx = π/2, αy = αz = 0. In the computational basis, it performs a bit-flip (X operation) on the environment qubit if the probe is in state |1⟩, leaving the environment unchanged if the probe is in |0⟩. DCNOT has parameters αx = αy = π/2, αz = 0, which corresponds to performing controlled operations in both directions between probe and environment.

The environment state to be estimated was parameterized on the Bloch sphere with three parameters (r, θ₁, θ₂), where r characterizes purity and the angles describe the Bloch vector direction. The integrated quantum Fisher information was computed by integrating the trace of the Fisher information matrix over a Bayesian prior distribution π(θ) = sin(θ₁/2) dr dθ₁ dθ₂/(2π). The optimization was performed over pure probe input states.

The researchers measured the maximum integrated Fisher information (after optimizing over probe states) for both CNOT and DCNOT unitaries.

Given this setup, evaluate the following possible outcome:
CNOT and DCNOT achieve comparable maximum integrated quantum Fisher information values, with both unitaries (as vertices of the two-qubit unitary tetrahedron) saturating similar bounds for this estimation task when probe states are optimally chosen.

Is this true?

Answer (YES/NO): NO